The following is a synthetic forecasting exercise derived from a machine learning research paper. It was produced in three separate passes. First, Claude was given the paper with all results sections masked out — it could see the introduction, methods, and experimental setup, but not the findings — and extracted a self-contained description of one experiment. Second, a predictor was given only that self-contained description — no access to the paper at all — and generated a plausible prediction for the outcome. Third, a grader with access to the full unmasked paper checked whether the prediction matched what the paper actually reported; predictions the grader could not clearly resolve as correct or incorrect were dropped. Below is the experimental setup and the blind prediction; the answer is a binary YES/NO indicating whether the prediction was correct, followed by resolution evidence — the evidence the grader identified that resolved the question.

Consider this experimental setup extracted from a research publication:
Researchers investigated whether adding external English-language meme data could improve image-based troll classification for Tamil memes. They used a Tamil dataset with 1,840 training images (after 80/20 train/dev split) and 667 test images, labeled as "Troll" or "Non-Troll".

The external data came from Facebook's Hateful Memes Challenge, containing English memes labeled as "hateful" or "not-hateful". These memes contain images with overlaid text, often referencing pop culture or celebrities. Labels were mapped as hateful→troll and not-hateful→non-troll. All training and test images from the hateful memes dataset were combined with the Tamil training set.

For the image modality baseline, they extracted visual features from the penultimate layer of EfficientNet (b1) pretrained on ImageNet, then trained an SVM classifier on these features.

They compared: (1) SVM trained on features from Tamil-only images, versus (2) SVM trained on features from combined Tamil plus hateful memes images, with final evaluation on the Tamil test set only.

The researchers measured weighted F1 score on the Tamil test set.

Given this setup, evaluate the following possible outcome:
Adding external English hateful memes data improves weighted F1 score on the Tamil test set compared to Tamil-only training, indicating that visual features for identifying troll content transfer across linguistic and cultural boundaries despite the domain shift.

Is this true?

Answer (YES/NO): YES